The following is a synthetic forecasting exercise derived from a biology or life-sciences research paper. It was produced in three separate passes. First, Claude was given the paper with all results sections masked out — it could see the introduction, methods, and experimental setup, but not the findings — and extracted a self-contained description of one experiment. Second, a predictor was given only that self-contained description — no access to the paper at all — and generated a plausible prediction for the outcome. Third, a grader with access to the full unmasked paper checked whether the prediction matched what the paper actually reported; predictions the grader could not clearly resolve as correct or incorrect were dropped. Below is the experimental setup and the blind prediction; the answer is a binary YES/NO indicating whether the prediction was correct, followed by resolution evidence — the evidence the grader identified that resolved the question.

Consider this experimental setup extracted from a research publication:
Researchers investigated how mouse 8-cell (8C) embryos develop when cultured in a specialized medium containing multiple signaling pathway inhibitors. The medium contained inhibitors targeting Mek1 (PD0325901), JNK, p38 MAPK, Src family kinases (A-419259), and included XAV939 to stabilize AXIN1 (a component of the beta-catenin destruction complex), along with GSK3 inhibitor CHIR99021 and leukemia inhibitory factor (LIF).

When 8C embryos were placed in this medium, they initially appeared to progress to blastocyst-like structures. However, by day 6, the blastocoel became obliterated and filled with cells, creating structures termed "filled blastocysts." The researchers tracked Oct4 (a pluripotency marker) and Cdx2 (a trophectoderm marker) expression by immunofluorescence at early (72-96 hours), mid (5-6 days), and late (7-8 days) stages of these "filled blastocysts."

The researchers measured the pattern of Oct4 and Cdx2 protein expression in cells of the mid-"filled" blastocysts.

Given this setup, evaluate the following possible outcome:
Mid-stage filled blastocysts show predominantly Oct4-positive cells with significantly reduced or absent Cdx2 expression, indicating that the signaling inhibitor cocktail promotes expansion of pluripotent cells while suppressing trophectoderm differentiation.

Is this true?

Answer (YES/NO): NO